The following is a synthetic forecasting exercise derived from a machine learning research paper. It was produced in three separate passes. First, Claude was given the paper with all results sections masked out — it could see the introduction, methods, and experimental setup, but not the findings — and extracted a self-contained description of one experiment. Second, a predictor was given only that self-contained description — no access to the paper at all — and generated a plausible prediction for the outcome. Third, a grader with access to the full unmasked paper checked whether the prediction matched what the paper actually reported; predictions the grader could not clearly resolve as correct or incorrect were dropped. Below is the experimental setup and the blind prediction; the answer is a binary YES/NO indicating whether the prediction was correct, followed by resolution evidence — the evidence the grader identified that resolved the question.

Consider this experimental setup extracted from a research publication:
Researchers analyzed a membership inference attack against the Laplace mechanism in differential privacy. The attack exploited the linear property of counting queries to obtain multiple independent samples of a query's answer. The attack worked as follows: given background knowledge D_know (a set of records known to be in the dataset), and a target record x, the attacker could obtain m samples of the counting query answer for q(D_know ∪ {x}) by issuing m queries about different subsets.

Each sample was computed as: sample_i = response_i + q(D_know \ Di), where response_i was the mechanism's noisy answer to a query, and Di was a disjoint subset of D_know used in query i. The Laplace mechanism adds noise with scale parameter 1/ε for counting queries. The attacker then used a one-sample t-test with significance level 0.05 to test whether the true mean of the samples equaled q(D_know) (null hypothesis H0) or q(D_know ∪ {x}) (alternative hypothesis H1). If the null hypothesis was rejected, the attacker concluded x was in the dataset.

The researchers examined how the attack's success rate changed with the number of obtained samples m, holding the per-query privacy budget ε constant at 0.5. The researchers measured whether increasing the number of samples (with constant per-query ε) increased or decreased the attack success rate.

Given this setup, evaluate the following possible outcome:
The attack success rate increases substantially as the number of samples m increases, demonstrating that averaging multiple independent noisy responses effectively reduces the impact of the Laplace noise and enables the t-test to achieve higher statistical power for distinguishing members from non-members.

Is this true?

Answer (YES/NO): YES